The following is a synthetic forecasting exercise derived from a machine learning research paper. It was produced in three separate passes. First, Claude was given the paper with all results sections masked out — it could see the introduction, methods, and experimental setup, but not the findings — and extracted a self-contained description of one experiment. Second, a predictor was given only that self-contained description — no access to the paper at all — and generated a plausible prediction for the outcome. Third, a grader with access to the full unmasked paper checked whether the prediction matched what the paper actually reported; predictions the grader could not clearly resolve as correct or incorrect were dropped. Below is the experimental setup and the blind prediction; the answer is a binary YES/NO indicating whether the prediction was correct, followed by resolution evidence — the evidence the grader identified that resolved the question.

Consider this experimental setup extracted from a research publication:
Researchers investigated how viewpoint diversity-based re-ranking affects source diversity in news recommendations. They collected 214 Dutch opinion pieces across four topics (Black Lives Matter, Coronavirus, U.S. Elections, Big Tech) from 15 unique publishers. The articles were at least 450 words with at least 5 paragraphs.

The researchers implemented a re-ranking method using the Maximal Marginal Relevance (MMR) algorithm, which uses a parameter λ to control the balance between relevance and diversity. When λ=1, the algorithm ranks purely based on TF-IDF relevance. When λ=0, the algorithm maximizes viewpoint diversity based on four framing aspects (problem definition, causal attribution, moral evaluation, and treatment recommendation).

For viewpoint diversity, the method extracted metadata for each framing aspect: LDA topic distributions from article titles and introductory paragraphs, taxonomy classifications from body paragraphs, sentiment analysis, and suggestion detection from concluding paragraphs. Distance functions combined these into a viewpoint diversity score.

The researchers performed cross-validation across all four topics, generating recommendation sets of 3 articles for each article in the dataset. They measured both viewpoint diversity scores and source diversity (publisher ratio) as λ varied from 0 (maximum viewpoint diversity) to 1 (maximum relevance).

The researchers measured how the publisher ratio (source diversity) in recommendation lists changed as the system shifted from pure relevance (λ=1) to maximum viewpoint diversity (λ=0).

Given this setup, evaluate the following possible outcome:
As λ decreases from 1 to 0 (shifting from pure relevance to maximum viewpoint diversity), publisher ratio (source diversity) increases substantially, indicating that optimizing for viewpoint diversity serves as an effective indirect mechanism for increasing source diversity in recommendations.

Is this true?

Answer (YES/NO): NO